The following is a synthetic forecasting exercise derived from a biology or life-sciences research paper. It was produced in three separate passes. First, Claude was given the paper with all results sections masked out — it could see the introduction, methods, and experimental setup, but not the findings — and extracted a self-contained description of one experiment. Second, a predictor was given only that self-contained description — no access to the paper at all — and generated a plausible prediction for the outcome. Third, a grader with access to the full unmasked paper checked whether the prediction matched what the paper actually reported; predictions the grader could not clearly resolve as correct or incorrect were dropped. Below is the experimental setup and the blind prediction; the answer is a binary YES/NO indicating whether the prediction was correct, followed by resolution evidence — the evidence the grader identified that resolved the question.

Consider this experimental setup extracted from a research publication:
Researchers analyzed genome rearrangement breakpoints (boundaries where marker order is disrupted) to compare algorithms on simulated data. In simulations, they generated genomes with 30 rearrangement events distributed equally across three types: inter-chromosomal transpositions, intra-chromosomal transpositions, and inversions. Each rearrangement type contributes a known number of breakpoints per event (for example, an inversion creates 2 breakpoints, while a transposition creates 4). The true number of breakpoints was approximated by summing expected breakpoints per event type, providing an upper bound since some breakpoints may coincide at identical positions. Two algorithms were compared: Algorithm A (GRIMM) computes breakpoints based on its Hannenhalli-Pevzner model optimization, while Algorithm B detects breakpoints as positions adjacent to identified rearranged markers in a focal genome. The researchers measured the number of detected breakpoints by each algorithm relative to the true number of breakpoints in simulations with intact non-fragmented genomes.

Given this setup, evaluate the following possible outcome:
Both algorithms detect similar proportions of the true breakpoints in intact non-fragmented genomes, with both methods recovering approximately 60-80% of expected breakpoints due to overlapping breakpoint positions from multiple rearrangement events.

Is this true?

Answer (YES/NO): NO